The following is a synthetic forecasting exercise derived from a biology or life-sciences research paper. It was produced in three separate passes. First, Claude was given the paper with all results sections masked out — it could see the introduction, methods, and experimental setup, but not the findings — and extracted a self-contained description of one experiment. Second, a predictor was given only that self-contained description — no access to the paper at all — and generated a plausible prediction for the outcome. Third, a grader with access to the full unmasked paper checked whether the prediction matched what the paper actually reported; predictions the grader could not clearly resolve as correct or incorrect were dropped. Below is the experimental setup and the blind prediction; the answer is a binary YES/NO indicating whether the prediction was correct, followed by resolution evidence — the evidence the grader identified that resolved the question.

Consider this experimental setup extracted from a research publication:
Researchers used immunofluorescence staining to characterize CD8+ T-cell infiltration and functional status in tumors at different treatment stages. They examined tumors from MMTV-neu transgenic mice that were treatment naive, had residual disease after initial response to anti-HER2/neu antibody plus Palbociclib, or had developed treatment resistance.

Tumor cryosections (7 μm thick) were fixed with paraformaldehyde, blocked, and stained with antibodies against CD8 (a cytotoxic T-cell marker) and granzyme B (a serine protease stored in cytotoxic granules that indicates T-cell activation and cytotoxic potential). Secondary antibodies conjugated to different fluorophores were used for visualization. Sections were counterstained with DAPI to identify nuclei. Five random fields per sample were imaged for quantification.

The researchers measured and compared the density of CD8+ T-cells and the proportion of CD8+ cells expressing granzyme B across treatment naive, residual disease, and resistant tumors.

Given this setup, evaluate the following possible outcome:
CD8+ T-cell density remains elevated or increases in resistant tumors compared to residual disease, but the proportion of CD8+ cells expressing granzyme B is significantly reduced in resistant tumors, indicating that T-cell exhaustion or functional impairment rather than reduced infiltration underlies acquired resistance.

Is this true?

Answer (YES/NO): NO